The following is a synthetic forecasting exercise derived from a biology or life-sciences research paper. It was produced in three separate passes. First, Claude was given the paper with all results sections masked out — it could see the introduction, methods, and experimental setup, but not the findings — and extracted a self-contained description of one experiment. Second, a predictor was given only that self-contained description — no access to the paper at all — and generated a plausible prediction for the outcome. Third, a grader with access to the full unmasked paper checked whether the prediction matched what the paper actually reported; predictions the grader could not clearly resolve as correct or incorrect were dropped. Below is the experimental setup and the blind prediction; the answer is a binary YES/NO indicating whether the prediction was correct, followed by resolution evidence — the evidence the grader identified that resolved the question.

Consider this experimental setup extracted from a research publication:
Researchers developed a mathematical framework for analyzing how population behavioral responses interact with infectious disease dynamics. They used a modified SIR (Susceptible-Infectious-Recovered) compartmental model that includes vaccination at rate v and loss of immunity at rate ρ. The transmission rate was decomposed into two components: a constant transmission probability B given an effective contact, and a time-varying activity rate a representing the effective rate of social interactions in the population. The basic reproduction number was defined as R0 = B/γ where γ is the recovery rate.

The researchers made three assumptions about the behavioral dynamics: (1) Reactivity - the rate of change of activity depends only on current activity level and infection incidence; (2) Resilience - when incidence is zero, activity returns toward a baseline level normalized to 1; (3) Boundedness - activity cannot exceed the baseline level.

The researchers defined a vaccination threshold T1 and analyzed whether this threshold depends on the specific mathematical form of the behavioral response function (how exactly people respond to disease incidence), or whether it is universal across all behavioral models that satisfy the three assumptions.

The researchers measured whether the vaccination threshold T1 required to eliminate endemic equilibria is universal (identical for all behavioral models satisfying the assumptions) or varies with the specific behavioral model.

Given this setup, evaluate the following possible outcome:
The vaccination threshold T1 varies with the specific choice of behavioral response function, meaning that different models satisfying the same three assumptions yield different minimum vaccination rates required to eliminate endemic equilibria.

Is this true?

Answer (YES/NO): NO